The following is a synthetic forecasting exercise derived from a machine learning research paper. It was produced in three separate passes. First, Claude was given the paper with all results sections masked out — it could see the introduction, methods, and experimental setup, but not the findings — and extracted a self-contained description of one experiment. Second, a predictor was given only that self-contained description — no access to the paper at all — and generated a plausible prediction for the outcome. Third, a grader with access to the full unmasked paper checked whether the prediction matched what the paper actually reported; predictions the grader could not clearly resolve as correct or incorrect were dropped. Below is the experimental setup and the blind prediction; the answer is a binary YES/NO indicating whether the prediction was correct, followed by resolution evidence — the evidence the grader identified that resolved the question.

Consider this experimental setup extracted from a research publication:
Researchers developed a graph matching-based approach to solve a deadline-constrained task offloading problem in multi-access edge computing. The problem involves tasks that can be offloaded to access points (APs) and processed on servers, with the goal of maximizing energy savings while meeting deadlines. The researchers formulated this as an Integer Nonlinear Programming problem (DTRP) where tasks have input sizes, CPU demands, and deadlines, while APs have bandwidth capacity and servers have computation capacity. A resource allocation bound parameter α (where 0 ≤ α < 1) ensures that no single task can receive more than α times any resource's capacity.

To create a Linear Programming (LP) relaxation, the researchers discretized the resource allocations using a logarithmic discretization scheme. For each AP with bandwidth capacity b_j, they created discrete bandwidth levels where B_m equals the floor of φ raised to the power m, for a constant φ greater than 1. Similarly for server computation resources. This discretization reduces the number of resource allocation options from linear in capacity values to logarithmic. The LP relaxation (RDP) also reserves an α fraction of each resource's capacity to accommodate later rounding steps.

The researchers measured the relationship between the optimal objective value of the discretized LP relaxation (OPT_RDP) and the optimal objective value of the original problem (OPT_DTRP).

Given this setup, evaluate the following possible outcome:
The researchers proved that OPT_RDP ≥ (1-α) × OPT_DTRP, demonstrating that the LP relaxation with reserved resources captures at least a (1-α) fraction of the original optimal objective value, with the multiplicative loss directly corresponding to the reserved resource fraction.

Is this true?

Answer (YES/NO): NO